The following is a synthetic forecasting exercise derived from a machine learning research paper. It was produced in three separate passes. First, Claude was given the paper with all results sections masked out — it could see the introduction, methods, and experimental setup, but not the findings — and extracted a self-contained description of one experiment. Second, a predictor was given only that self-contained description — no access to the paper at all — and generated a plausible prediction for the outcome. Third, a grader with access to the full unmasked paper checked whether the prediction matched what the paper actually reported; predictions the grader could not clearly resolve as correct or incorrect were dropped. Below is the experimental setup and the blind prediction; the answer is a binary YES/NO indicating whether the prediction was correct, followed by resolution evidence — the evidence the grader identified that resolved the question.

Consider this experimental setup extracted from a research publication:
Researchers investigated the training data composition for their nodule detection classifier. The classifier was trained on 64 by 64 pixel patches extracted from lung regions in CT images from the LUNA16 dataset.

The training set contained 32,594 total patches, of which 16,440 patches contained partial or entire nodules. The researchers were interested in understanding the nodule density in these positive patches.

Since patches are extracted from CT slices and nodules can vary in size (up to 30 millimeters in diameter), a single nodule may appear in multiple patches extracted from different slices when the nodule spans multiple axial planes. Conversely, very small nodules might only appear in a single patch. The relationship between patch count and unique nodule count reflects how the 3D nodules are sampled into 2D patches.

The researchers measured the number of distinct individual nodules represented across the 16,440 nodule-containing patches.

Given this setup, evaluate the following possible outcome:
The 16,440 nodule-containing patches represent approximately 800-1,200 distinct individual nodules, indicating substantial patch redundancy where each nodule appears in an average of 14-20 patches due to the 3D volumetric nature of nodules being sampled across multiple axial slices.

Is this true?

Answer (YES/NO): NO